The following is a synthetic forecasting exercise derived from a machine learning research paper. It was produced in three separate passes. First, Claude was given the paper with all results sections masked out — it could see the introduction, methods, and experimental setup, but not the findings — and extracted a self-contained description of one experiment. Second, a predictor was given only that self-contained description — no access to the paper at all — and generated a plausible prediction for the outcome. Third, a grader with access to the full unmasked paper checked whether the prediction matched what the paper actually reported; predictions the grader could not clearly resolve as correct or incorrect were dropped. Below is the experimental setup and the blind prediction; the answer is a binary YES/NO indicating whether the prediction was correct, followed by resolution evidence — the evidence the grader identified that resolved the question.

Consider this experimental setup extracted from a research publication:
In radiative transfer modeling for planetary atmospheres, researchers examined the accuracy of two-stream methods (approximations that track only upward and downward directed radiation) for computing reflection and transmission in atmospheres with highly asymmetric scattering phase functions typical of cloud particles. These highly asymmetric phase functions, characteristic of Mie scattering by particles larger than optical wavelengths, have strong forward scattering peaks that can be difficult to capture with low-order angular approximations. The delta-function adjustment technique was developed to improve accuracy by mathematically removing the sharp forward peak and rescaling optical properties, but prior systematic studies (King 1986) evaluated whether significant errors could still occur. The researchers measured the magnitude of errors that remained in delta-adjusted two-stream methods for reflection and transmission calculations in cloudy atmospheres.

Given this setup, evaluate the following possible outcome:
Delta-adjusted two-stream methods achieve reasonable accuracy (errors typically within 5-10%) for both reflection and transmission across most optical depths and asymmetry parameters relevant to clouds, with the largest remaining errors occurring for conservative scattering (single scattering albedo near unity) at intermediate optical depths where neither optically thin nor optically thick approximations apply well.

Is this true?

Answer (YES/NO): NO